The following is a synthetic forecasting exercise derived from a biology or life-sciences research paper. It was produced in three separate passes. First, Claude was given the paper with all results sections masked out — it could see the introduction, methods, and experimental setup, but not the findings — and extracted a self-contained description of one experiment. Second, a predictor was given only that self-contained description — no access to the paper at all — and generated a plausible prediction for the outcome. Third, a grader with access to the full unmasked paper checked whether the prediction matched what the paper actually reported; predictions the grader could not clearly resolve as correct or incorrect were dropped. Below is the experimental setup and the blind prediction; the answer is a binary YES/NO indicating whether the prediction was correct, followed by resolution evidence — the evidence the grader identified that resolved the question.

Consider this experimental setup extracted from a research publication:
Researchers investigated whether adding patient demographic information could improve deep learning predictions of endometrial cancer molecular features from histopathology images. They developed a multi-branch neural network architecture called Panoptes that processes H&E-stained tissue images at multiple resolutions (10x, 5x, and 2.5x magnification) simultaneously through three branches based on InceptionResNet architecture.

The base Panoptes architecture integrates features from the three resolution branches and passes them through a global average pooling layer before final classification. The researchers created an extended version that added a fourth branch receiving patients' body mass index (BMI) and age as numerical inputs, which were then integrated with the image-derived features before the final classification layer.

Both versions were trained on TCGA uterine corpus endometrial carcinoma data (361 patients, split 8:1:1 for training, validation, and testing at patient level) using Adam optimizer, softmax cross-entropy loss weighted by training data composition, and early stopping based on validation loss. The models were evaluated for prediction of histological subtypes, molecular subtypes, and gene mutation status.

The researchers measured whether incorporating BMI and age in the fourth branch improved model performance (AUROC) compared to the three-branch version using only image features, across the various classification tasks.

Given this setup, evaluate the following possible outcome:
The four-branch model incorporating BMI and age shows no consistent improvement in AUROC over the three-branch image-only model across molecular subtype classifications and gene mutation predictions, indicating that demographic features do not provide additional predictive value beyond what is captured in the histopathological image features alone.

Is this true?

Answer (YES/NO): YES